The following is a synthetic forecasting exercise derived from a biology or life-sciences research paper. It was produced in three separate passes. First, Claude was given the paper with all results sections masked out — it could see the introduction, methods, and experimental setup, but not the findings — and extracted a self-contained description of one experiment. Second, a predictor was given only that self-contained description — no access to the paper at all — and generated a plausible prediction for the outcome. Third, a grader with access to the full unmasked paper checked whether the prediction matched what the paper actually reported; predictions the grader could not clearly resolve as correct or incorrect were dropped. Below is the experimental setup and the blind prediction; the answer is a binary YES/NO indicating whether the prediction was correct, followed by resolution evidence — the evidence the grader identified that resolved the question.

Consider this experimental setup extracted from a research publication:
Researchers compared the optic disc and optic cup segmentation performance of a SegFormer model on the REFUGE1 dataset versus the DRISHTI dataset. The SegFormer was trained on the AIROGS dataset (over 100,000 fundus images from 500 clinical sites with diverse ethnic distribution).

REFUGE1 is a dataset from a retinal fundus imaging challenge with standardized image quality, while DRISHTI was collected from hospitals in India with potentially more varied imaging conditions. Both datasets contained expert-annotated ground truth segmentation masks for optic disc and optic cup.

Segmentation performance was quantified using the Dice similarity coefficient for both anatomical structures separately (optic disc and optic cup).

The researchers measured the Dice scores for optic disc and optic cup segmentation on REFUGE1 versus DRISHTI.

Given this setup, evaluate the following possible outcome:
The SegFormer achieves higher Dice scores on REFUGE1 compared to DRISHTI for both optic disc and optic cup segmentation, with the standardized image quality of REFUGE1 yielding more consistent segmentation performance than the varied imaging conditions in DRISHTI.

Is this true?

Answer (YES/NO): NO